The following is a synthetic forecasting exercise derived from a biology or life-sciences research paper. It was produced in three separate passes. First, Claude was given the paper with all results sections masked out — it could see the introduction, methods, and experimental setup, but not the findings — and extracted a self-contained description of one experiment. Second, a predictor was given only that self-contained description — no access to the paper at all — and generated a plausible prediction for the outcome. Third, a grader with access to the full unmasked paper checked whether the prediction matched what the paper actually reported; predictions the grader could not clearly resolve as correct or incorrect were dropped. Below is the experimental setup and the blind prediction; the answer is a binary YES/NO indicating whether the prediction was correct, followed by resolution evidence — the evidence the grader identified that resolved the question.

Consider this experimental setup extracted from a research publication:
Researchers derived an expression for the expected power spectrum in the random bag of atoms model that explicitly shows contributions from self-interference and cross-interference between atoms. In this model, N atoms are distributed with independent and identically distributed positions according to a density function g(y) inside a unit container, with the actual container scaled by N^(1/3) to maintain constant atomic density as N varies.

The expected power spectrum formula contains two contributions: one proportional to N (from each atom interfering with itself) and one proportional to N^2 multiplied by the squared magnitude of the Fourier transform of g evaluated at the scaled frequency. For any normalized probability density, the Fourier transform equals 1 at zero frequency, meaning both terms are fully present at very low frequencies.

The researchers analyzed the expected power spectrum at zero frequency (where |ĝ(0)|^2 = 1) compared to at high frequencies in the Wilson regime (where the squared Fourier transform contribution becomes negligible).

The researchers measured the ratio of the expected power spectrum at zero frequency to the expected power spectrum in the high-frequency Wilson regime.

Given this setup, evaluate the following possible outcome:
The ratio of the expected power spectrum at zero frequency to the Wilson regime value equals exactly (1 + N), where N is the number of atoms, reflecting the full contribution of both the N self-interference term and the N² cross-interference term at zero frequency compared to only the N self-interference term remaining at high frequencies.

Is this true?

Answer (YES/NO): NO